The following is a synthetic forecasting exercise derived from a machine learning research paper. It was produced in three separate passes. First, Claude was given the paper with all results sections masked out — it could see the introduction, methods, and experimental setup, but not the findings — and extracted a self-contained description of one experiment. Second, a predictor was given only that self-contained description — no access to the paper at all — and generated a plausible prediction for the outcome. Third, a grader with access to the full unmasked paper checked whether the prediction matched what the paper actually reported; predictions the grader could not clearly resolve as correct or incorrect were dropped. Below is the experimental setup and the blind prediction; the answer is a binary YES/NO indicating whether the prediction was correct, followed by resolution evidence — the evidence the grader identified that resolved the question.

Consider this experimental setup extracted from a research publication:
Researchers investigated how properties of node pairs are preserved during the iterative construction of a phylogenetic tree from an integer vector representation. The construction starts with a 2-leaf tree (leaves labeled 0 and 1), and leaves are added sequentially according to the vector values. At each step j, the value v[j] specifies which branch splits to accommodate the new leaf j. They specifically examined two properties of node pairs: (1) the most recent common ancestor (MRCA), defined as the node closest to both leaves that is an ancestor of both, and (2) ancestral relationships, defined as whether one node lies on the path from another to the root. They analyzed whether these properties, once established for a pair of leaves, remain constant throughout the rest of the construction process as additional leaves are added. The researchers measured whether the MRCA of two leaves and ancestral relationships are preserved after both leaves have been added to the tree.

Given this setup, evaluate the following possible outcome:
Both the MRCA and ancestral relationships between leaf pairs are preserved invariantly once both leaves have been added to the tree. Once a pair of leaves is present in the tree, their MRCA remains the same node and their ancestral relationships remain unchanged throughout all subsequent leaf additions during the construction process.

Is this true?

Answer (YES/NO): YES